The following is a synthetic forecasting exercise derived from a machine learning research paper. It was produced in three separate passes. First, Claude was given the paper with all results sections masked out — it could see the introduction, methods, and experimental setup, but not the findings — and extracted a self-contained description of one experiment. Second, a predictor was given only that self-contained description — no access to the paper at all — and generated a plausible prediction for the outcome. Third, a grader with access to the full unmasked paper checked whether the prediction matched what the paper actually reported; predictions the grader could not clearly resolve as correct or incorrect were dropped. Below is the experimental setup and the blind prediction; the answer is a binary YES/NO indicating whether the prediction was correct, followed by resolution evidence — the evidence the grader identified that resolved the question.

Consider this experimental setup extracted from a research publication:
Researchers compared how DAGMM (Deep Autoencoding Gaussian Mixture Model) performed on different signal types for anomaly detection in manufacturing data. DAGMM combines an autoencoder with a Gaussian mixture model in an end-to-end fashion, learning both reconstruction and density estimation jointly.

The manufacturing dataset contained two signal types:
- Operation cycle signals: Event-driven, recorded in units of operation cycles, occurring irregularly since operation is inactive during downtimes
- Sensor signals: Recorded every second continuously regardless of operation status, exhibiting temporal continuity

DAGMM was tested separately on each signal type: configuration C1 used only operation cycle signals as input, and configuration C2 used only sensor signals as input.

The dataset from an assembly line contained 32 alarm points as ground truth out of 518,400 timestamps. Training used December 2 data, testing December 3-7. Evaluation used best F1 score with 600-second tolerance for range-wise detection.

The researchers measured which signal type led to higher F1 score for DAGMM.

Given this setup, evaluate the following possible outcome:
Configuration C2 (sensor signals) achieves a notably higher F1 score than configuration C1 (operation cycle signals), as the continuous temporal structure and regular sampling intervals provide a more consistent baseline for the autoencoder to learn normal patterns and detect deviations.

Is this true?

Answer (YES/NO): NO